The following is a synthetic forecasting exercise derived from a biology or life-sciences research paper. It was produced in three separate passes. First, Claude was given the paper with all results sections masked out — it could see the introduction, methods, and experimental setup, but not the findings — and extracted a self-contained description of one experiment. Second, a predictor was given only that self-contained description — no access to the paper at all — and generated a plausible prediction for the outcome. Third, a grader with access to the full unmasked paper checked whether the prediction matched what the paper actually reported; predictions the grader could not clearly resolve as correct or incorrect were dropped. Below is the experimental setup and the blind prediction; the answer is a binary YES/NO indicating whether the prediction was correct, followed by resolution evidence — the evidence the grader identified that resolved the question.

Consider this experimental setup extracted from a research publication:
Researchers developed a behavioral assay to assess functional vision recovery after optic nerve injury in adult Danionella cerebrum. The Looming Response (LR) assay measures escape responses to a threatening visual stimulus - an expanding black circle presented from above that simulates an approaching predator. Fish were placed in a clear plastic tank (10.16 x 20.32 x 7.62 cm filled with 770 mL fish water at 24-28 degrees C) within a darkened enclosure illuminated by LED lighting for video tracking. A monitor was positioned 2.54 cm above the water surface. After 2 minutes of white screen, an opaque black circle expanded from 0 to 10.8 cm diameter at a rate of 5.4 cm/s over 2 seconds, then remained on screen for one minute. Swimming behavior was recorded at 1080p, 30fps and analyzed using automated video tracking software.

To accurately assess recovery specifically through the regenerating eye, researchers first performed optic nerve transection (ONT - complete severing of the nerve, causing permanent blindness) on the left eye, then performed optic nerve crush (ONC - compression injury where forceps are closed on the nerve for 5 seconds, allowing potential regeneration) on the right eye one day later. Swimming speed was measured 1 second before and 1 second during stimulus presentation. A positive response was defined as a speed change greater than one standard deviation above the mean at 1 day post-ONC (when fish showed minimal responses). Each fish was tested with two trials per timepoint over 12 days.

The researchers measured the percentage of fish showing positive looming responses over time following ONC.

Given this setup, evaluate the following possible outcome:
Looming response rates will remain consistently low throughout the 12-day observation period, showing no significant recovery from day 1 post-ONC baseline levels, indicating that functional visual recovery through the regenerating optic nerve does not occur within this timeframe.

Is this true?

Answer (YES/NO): NO